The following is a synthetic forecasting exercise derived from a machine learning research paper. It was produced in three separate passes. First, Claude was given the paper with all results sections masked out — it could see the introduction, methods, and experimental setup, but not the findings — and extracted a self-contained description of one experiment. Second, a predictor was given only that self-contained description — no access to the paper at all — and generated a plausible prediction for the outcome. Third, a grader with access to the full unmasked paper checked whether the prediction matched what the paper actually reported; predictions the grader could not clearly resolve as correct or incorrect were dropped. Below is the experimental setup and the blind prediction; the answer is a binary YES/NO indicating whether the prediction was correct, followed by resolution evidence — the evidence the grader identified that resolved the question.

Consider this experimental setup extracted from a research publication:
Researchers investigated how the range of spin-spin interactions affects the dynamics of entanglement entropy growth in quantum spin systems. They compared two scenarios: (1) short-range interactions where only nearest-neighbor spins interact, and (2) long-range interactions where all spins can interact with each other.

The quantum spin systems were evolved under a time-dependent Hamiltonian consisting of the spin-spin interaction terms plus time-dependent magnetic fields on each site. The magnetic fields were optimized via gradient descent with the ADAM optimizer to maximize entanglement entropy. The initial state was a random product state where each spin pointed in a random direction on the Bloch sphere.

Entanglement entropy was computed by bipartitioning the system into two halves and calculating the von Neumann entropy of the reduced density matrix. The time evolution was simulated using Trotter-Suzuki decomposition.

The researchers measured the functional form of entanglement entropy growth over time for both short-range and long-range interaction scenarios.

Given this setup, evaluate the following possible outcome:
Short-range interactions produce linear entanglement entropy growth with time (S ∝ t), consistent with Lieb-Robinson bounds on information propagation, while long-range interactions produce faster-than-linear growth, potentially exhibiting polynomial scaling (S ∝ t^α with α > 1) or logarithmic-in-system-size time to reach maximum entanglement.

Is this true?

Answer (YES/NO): NO